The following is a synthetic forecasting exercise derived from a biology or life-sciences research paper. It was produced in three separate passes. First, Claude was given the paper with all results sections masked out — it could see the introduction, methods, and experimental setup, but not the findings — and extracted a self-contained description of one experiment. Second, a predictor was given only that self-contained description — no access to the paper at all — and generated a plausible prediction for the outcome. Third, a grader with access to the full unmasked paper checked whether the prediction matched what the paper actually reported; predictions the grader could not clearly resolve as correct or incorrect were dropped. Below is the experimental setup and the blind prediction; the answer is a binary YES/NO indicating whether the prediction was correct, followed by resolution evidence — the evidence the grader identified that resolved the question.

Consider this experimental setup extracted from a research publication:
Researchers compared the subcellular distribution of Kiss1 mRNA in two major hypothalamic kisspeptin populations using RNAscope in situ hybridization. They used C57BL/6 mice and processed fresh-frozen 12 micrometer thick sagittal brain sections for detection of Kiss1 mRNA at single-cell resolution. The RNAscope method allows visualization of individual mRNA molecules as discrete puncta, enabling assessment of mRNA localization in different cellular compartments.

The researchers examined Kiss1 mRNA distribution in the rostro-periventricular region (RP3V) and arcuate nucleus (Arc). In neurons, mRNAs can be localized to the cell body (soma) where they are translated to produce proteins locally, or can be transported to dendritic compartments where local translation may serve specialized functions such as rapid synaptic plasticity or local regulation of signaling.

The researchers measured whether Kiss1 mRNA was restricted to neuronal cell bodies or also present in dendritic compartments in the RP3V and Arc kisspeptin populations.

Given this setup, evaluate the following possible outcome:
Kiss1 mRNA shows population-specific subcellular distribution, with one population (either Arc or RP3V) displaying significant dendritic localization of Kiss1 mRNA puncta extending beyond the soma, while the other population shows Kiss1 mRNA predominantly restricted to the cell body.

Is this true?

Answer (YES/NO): NO